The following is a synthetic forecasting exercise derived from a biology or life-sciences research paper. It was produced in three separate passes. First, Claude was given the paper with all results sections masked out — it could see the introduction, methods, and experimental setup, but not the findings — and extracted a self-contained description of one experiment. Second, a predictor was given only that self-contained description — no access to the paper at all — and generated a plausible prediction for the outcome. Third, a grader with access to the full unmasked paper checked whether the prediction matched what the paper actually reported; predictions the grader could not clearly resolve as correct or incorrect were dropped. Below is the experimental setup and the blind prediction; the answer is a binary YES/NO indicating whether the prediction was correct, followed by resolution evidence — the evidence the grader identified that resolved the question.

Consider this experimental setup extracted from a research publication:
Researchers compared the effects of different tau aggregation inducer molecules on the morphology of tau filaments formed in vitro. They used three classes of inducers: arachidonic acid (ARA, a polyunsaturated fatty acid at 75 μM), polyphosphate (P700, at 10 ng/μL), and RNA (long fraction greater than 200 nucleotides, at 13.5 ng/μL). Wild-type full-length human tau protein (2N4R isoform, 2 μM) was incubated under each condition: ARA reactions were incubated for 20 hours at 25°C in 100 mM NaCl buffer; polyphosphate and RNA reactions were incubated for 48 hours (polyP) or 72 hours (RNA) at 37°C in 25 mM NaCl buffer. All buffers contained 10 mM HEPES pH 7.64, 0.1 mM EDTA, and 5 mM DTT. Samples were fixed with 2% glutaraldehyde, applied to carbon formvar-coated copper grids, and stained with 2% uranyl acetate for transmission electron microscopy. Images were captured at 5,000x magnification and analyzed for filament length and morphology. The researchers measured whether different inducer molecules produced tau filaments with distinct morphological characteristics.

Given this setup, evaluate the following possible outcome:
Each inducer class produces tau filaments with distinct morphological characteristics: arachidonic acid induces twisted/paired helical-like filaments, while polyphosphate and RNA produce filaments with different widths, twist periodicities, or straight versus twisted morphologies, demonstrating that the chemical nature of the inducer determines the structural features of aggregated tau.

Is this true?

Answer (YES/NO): NO